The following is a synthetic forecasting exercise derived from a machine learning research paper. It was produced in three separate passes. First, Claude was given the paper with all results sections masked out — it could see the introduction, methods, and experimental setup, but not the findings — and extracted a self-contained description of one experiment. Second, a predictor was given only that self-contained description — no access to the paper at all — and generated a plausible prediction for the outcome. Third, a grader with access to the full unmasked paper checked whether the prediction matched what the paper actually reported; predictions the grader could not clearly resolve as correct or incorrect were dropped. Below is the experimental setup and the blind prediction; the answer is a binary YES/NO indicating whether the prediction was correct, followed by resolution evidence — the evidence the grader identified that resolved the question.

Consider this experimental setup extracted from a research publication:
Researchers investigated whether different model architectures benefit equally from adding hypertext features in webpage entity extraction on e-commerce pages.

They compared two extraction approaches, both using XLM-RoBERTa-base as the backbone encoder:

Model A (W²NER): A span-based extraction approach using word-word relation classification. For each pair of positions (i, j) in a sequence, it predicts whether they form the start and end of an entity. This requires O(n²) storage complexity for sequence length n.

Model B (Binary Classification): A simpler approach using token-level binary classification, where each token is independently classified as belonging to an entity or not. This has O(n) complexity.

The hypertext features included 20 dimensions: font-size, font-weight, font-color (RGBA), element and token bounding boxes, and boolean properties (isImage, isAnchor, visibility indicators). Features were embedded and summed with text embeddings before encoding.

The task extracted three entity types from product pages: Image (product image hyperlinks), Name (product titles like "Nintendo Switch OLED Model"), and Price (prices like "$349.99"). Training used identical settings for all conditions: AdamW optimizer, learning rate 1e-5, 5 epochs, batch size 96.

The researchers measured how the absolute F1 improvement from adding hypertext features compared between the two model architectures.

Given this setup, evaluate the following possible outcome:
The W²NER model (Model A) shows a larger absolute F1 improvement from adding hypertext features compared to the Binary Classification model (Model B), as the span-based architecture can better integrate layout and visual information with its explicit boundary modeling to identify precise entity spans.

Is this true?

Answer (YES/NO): YES